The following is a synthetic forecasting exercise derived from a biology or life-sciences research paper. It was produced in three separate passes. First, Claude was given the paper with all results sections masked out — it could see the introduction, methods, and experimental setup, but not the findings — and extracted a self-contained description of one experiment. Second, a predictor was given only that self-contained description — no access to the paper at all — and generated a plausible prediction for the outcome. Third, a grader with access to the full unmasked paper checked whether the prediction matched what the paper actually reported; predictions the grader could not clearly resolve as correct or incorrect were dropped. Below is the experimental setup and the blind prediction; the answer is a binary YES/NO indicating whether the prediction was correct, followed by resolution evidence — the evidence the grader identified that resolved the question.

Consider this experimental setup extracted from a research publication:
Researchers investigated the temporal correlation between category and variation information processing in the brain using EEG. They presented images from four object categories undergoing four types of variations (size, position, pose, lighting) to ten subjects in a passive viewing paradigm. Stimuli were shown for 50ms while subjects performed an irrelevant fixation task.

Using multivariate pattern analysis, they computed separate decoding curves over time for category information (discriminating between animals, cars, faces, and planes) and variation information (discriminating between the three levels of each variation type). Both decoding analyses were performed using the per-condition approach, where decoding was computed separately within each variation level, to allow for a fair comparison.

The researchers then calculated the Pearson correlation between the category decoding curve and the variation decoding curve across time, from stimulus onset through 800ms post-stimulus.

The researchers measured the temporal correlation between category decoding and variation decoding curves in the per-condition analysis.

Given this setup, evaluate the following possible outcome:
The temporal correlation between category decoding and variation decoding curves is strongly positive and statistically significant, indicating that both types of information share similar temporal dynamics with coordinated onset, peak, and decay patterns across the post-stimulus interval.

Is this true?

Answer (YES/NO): NO